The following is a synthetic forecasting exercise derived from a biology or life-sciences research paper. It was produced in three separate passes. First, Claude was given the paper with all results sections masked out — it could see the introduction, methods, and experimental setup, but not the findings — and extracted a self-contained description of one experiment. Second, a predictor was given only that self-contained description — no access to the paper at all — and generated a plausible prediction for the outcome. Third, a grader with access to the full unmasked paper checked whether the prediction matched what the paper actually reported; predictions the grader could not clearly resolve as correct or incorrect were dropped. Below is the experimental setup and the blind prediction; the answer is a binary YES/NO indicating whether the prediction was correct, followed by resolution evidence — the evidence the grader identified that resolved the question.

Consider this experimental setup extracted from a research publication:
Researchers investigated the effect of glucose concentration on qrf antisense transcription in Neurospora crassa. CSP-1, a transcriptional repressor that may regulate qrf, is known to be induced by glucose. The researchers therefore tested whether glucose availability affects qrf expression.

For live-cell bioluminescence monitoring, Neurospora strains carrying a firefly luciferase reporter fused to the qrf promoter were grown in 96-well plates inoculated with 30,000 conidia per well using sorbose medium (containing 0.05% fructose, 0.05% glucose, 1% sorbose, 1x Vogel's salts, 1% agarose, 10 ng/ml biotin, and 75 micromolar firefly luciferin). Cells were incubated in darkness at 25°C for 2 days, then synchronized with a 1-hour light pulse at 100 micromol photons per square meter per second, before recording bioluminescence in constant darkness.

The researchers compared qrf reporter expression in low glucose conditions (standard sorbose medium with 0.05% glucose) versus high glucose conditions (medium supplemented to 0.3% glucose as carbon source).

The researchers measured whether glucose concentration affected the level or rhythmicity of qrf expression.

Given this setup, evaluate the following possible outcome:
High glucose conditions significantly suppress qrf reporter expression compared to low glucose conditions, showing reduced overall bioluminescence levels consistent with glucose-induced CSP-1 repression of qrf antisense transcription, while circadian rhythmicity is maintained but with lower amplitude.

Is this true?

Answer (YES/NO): NO